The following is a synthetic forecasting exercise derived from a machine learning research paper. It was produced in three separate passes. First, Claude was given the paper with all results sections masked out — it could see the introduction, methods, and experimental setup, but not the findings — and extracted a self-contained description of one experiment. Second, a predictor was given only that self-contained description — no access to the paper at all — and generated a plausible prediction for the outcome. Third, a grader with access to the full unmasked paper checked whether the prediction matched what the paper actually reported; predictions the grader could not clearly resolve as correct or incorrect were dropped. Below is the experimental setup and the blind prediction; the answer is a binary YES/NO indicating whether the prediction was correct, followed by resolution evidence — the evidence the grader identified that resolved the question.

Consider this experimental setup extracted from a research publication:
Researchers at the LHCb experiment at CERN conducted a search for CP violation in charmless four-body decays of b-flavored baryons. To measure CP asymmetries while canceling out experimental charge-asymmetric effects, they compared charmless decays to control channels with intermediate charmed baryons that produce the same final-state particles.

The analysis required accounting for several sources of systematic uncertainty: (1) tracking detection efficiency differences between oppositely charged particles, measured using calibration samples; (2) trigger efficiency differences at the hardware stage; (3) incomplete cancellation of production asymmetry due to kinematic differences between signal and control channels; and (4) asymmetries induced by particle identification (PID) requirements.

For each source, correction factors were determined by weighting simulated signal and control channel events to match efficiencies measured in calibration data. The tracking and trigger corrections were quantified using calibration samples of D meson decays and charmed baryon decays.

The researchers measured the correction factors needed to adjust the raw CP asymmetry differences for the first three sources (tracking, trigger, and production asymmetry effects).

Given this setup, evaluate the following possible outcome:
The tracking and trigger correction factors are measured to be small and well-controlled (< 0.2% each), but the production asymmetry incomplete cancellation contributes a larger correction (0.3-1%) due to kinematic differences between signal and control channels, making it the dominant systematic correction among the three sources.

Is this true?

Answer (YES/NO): NO